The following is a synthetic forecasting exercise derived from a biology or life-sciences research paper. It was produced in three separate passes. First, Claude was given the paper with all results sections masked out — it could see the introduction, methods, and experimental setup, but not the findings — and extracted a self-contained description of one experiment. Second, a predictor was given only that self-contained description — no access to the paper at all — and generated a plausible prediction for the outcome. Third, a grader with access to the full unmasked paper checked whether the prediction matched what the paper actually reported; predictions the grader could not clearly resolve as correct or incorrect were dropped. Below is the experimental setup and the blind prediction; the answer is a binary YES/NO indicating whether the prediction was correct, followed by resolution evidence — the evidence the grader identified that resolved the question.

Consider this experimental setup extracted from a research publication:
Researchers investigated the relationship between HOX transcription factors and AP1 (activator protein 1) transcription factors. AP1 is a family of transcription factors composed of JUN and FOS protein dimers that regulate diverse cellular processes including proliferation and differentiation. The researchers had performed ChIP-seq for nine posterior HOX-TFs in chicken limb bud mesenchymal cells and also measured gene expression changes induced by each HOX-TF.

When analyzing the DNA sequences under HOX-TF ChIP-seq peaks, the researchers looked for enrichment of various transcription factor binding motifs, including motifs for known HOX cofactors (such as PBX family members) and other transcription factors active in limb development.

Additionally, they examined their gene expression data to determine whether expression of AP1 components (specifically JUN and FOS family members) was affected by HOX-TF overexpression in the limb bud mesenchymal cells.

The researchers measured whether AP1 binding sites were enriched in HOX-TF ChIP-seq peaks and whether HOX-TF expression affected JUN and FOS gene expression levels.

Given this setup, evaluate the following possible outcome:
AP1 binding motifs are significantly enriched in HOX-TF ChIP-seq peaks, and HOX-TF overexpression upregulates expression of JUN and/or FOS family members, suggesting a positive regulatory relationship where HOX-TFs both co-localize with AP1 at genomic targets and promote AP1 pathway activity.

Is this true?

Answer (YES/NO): YES